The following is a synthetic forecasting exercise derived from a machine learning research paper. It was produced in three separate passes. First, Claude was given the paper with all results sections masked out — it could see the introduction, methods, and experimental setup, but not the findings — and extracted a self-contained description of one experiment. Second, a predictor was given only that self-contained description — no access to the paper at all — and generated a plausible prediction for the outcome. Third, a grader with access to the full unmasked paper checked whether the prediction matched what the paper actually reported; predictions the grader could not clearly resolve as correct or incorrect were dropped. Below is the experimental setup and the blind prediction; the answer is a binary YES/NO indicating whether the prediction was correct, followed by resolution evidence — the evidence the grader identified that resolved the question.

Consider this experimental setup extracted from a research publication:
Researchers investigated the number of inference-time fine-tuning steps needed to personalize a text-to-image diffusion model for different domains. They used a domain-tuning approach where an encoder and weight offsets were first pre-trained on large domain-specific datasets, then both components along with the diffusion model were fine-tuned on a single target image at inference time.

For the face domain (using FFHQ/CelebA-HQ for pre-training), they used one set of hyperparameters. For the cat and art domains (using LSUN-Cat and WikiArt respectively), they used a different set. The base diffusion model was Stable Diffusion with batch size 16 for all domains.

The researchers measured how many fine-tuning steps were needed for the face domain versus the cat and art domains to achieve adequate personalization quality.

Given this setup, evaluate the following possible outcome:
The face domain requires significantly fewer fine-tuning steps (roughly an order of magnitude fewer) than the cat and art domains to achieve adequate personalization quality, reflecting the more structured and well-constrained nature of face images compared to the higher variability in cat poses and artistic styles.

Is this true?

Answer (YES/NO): NO